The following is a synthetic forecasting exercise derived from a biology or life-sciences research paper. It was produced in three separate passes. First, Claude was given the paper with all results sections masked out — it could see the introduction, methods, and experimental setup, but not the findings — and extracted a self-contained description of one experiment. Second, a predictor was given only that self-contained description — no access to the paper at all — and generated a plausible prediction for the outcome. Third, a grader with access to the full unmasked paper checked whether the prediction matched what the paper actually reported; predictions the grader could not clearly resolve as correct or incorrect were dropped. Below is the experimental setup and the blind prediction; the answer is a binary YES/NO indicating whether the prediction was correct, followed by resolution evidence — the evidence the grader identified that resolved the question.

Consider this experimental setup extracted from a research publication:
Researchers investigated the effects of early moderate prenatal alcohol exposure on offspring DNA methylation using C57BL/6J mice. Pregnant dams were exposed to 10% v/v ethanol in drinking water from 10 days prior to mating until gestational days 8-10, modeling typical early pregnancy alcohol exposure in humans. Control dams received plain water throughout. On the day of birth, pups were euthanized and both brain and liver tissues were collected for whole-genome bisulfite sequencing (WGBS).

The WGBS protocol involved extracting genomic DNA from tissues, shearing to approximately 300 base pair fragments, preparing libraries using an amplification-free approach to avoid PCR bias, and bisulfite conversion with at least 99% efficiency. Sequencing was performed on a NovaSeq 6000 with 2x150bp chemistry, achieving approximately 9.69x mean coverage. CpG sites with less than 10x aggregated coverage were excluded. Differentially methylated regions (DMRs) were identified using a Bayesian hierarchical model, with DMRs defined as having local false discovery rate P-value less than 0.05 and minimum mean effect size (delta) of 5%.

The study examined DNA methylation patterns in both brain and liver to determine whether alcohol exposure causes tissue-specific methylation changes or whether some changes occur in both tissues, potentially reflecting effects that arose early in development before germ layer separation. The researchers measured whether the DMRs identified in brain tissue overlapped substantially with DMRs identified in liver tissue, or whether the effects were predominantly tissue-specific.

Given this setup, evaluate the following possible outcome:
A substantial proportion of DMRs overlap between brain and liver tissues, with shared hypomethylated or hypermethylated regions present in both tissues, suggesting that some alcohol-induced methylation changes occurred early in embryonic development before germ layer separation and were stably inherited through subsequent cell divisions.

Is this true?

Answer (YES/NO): NO